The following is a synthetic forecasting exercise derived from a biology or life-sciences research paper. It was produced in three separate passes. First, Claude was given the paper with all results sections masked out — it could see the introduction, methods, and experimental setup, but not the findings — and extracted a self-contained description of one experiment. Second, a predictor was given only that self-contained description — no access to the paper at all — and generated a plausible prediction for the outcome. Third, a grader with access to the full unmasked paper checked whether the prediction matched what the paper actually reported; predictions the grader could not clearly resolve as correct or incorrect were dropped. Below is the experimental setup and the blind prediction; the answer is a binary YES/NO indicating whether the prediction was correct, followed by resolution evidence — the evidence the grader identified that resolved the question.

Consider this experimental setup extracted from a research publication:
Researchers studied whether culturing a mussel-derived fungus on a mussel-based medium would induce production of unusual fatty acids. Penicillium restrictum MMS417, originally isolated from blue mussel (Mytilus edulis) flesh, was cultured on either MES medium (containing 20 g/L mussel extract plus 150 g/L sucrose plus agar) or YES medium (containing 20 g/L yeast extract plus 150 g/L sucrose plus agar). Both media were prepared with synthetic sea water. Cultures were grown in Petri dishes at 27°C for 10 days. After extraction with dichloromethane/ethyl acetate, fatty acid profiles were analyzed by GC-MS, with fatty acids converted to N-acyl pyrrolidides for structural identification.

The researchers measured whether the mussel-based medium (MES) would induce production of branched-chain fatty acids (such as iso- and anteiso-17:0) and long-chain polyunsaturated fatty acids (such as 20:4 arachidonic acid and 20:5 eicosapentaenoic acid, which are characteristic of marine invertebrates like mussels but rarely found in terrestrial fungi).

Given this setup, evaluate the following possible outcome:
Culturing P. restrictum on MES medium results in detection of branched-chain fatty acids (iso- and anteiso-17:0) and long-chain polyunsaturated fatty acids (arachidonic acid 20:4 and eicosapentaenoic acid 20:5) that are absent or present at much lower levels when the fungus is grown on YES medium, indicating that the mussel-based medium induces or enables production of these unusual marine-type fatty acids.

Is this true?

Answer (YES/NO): YES